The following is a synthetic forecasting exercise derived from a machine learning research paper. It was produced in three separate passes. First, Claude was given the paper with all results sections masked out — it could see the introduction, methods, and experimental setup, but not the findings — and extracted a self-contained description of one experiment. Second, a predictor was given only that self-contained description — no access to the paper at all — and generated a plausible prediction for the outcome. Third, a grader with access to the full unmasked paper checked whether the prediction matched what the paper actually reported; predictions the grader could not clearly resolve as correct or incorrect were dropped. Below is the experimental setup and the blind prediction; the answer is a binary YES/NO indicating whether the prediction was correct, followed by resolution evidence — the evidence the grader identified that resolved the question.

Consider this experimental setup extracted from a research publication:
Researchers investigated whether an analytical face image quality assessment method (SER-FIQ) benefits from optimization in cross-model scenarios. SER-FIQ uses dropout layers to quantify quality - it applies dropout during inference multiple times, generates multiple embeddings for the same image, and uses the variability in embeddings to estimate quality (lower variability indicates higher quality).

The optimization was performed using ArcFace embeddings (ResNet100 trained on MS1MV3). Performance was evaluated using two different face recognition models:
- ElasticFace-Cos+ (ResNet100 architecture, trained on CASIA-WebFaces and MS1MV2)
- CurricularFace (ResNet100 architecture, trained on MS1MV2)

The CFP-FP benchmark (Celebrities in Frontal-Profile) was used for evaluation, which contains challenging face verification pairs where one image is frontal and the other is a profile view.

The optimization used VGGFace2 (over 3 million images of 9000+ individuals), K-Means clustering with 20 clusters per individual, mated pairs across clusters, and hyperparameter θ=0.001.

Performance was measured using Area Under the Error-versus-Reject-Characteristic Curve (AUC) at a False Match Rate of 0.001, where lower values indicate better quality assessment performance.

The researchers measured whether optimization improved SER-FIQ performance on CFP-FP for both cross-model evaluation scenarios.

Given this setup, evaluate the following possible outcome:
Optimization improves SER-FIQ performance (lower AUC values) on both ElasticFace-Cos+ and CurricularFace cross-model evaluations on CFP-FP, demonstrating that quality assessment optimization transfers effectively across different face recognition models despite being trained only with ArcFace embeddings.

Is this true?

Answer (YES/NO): YES